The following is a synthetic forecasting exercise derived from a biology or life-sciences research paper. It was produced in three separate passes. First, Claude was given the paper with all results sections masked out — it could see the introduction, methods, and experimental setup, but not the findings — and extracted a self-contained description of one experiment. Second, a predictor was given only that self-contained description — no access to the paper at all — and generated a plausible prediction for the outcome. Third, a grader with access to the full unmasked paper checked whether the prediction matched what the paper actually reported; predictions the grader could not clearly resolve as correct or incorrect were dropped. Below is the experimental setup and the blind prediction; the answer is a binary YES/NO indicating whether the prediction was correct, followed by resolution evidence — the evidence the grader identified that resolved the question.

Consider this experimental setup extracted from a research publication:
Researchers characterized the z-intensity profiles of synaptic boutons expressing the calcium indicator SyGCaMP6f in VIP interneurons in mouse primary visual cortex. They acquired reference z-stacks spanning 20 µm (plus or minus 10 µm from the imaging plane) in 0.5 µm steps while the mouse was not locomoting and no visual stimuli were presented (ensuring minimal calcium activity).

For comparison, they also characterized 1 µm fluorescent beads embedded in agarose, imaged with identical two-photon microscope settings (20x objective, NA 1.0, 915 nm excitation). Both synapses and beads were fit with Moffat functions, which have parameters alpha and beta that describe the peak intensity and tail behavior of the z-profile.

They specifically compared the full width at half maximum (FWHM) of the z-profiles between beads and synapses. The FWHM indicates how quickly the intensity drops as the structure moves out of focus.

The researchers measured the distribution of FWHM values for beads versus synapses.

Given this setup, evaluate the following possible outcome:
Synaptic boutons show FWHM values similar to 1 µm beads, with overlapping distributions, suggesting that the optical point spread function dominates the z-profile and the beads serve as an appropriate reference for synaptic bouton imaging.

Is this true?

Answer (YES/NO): NO